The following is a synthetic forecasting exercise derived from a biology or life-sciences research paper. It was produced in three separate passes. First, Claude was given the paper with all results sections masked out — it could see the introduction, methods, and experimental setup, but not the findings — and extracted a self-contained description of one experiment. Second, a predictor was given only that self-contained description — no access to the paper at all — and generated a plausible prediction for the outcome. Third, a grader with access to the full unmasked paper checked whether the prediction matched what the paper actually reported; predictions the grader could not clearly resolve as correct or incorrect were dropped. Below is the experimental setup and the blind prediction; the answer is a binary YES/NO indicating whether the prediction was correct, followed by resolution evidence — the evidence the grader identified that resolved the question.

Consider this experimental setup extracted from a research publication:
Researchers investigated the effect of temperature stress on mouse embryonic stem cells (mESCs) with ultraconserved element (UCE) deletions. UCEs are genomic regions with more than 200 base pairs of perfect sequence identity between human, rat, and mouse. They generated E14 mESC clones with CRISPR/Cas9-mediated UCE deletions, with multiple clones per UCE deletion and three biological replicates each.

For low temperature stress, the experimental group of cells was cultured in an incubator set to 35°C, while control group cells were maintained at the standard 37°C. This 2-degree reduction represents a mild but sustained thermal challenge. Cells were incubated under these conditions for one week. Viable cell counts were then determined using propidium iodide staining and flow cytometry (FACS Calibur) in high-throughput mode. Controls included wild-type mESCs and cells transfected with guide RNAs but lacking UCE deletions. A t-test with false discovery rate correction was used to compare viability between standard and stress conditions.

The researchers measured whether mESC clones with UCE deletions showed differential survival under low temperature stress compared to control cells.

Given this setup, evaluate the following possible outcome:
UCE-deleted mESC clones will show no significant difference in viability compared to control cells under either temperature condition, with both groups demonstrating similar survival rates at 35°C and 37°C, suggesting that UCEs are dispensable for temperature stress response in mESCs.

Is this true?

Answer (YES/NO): YES